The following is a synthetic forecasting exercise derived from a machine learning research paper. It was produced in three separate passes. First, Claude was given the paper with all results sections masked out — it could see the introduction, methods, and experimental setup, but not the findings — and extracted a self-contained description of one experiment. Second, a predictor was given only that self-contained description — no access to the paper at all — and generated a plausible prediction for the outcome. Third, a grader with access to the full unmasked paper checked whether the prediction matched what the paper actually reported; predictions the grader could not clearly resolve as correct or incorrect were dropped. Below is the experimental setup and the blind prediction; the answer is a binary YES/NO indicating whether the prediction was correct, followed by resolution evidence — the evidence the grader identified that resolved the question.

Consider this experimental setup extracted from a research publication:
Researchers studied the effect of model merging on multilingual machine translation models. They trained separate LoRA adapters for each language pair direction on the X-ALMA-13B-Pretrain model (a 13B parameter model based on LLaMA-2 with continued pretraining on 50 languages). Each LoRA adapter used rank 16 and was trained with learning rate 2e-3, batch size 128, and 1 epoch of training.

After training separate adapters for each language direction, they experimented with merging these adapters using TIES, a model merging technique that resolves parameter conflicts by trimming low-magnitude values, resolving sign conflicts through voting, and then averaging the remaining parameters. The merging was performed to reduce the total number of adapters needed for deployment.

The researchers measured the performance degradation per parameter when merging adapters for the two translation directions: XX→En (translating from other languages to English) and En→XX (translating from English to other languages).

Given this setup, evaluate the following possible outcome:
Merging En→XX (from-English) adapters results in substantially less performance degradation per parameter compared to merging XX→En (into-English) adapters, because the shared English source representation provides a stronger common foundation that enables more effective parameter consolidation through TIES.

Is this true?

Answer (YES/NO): NO